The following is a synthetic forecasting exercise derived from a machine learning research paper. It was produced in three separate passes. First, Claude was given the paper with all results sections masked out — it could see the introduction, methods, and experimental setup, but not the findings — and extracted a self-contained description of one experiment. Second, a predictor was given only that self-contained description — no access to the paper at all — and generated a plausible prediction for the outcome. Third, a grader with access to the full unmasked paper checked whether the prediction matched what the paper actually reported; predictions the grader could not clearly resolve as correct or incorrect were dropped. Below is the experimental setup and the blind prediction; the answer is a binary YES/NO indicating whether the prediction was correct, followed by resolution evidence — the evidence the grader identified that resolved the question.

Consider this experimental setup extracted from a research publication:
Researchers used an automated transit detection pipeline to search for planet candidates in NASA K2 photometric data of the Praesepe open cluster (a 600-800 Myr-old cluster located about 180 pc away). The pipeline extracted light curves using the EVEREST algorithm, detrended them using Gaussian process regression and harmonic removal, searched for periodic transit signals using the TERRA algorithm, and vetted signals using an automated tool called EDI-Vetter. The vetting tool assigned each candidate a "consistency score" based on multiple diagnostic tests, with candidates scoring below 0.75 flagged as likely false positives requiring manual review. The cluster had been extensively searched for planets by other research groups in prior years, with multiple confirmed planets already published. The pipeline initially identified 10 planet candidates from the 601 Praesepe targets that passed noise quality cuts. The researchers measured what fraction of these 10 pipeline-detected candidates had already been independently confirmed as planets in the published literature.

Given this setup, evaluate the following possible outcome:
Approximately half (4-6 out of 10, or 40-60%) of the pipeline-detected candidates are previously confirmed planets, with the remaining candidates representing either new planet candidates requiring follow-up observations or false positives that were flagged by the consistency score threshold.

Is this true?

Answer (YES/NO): NO